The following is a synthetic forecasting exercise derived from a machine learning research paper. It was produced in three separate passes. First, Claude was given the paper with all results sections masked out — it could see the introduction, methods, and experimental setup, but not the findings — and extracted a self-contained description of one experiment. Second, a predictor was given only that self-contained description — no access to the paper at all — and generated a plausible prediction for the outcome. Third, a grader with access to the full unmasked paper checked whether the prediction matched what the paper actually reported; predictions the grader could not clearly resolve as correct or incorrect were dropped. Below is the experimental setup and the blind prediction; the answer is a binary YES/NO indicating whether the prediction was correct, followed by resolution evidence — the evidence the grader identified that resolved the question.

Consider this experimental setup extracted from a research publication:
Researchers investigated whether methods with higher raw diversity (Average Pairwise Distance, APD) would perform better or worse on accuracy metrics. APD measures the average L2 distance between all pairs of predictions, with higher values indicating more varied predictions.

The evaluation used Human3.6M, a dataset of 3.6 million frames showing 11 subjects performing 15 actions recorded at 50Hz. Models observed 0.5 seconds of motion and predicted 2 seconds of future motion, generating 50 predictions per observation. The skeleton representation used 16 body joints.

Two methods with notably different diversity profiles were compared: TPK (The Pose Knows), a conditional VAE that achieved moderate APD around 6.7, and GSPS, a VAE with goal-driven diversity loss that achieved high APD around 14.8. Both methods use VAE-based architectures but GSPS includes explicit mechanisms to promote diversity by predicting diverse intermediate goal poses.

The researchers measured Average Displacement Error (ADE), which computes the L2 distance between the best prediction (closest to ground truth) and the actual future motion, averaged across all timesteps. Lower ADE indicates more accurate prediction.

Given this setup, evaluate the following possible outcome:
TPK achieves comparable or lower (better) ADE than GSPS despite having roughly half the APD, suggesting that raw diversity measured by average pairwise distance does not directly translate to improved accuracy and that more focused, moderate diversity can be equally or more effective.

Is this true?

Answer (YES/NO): NO